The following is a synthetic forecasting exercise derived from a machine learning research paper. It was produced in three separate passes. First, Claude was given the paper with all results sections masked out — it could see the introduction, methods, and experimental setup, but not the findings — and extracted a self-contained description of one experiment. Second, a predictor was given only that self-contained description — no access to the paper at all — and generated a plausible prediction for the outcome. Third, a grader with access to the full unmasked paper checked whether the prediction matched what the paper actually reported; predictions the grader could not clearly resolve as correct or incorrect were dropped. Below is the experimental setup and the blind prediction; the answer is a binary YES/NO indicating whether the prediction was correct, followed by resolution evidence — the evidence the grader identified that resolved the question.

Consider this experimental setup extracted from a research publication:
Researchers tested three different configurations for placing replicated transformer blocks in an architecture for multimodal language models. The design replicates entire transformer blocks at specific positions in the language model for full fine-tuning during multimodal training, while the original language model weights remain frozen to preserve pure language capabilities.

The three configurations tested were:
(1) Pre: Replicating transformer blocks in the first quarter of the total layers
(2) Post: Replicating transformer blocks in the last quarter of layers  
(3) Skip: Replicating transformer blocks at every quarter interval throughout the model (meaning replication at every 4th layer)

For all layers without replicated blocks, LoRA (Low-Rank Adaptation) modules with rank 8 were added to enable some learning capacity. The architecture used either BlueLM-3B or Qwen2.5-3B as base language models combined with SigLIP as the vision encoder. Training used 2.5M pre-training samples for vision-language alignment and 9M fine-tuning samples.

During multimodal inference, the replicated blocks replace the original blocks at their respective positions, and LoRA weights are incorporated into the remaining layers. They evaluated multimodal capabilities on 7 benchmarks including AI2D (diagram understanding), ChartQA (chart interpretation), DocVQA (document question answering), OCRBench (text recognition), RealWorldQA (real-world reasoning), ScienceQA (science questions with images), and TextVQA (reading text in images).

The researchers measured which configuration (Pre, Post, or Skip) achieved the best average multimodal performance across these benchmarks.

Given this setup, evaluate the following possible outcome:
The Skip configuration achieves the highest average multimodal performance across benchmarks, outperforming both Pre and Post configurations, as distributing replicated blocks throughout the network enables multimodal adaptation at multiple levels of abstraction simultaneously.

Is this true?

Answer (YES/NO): YES